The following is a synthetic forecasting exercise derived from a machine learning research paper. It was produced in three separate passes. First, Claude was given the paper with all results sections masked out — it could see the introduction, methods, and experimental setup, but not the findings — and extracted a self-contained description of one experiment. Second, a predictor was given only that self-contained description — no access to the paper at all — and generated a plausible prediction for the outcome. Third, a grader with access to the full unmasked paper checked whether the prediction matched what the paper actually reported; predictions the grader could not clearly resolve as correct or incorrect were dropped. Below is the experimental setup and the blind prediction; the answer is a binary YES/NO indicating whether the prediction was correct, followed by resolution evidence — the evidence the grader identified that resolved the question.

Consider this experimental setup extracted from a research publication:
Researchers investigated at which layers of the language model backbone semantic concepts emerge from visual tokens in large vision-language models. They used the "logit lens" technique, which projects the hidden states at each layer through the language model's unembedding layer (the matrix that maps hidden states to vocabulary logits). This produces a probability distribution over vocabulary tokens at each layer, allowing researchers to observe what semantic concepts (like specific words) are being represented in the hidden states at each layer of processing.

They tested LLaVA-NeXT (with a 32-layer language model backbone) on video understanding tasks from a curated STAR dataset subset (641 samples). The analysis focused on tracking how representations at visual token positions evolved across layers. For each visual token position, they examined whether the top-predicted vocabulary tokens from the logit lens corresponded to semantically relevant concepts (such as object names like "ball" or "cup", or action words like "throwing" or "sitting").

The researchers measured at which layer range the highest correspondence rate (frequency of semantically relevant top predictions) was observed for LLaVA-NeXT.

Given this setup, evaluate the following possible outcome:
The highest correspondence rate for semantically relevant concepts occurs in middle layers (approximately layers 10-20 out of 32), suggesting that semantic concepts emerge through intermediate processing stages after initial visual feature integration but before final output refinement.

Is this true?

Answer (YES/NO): NO